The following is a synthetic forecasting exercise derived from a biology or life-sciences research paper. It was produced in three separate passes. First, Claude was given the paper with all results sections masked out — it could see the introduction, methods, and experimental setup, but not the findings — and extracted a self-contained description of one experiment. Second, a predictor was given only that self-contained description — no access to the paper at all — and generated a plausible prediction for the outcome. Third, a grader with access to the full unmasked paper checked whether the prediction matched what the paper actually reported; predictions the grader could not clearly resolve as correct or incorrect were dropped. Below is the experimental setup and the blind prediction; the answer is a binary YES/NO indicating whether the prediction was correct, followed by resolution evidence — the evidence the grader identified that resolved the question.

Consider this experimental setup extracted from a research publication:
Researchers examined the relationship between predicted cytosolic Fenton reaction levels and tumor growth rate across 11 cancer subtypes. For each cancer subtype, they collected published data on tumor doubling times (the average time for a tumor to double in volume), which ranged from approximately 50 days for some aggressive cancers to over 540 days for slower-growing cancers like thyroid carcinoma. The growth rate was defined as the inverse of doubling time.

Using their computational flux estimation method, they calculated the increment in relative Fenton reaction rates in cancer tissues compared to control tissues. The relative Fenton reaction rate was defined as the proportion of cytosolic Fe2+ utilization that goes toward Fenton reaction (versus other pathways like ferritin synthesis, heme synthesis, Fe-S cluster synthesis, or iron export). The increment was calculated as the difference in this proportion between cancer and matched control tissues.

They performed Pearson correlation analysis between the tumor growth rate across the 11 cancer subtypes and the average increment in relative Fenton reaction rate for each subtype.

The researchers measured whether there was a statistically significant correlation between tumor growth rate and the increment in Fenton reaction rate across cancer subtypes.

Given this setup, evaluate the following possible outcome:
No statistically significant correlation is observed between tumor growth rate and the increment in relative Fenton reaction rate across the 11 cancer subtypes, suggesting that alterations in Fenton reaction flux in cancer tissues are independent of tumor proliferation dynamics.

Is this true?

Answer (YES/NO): NO